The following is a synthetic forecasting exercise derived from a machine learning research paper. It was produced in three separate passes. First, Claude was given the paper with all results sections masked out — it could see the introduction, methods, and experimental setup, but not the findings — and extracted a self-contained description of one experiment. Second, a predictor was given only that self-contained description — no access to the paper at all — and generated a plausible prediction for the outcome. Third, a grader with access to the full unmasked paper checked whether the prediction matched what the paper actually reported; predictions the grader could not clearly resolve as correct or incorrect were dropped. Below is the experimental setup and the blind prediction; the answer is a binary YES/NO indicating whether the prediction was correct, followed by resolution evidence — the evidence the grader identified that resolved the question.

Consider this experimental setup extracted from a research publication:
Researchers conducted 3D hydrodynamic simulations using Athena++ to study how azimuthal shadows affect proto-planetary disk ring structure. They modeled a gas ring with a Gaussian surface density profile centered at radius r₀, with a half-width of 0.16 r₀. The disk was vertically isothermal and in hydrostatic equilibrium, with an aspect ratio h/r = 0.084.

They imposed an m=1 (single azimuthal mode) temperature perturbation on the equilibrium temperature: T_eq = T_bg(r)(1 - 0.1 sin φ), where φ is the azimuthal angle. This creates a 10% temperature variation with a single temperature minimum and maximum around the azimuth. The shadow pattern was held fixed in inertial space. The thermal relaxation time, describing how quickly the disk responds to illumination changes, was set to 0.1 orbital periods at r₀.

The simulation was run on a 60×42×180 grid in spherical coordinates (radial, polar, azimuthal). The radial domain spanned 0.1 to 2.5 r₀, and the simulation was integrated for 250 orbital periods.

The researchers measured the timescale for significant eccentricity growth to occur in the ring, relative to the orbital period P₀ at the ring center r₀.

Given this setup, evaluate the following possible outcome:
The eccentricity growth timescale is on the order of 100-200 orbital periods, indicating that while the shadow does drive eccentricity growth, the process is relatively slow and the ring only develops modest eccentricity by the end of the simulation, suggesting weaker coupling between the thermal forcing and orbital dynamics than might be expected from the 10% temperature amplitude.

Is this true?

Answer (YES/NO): NO